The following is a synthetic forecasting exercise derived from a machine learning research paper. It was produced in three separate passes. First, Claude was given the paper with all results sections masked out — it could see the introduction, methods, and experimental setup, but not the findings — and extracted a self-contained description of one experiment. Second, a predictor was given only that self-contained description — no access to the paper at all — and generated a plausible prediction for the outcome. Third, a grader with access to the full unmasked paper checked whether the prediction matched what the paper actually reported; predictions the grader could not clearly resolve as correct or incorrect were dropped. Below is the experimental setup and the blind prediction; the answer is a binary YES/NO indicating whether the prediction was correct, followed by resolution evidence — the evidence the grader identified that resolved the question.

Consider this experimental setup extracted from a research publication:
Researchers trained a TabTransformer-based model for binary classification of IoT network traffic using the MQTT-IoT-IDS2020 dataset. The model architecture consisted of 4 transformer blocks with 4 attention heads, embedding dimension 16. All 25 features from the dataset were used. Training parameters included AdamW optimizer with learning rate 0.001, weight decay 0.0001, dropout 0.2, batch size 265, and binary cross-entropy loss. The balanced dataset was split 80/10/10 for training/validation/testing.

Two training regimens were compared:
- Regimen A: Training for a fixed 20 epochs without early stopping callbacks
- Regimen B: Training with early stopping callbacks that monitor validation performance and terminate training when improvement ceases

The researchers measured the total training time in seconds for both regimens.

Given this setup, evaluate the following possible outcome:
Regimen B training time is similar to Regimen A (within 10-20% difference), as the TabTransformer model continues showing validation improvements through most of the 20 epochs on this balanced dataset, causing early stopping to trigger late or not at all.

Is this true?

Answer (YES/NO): NO